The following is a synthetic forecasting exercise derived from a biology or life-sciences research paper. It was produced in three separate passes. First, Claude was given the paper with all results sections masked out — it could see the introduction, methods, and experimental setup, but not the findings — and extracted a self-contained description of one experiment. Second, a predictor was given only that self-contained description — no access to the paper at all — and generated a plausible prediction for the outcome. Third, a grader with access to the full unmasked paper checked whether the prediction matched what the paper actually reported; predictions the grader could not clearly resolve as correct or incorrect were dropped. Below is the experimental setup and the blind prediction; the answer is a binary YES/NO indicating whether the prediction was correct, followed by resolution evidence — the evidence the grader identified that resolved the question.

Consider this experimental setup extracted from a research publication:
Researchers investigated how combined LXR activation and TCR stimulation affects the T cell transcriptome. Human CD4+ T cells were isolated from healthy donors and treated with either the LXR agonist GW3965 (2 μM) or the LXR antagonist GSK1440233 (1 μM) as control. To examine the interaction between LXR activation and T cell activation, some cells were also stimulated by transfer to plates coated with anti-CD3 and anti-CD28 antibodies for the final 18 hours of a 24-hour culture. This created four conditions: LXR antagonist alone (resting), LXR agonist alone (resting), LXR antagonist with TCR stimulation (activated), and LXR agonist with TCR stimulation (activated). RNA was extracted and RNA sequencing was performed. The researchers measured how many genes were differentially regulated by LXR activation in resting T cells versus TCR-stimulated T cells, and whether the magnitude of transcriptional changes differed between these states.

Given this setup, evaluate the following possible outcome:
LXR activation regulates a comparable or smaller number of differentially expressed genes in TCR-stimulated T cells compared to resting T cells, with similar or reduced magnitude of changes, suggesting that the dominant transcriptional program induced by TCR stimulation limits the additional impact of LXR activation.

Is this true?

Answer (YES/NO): YES